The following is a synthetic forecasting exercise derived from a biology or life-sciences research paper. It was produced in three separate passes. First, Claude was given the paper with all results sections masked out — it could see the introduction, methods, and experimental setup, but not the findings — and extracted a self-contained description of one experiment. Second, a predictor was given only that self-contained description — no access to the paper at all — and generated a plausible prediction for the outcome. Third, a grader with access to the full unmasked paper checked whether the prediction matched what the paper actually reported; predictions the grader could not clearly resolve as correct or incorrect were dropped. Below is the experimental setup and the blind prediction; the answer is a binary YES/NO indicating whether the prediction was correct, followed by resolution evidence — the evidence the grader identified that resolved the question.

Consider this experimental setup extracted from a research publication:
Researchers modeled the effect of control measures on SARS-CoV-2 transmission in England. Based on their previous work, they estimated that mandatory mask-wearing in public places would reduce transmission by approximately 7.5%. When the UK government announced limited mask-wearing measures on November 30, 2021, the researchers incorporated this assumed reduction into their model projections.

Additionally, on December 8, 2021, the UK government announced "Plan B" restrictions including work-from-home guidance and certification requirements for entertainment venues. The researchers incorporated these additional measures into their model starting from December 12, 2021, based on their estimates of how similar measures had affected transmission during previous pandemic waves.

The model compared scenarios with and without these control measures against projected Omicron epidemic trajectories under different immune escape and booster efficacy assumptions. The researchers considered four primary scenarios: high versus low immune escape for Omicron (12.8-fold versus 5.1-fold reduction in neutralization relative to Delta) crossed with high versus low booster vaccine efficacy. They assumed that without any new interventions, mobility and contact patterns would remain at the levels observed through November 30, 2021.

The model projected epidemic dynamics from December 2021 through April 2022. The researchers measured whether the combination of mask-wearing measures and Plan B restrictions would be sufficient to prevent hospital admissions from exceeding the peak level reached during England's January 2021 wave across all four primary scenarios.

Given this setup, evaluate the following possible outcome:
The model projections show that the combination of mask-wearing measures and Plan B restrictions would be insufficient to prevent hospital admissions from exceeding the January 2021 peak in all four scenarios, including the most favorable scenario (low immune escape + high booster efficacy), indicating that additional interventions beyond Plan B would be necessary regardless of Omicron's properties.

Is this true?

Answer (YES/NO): NO